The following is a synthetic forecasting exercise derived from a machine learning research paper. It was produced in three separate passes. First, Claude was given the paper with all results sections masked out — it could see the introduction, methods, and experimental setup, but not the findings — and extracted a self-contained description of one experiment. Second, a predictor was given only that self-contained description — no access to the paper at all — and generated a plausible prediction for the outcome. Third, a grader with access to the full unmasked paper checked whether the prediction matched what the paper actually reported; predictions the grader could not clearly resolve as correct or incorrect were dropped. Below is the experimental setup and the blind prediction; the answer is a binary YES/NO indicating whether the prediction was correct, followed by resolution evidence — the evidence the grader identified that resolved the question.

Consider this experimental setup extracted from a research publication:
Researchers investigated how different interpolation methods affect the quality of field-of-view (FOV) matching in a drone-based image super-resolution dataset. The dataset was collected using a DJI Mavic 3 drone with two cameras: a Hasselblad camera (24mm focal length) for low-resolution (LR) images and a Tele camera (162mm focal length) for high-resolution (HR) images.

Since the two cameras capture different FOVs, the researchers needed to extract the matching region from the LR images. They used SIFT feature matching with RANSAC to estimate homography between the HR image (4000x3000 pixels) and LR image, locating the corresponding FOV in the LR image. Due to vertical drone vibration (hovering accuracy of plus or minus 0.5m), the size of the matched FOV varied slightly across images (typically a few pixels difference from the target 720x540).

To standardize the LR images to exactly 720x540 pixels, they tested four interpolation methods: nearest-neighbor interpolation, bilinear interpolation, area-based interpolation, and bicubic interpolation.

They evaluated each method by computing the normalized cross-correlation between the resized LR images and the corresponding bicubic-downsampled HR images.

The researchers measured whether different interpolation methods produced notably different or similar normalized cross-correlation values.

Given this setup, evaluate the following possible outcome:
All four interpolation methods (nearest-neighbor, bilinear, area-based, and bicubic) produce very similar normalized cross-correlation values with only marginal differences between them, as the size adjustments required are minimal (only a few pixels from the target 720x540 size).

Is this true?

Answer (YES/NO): YES